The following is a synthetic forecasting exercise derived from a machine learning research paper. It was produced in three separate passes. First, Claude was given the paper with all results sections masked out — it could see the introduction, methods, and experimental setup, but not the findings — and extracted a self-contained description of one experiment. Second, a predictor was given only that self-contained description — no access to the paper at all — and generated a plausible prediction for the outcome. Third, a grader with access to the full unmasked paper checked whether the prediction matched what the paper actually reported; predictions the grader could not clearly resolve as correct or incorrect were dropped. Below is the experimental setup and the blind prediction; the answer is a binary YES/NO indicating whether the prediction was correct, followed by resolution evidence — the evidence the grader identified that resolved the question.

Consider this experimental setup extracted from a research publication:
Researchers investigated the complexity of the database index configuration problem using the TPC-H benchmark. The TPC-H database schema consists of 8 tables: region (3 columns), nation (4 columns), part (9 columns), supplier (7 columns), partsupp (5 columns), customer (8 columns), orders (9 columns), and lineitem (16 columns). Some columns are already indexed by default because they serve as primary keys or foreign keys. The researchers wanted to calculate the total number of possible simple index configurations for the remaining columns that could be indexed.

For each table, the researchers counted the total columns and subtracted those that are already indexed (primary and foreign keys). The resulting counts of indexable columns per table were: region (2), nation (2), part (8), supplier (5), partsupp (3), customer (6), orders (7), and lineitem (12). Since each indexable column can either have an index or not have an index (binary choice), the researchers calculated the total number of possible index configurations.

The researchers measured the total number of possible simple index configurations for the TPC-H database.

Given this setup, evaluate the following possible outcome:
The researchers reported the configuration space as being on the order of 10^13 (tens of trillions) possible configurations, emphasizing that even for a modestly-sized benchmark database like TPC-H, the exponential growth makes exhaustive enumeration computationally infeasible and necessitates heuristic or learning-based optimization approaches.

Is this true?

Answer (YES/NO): NO